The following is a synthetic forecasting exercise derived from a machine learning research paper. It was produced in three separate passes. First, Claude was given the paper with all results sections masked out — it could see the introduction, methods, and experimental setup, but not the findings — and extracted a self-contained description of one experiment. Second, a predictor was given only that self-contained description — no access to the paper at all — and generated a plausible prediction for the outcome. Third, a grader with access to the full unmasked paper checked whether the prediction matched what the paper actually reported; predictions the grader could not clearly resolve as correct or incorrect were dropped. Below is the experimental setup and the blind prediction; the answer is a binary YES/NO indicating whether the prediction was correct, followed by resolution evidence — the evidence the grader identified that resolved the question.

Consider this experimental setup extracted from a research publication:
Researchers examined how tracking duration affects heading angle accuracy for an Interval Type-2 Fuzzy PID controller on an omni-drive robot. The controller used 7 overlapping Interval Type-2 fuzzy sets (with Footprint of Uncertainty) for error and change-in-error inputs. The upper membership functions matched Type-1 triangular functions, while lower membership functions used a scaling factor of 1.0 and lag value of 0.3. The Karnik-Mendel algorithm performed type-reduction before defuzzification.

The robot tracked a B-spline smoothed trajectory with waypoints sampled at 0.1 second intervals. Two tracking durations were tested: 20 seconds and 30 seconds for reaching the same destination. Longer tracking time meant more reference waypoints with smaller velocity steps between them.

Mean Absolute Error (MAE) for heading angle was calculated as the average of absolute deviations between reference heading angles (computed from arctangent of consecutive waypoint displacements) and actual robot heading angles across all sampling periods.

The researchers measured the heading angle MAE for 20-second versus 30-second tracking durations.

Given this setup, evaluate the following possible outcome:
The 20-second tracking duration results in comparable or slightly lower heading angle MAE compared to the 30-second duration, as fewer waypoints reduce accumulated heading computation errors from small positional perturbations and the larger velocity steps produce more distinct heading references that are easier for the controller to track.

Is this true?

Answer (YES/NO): NO